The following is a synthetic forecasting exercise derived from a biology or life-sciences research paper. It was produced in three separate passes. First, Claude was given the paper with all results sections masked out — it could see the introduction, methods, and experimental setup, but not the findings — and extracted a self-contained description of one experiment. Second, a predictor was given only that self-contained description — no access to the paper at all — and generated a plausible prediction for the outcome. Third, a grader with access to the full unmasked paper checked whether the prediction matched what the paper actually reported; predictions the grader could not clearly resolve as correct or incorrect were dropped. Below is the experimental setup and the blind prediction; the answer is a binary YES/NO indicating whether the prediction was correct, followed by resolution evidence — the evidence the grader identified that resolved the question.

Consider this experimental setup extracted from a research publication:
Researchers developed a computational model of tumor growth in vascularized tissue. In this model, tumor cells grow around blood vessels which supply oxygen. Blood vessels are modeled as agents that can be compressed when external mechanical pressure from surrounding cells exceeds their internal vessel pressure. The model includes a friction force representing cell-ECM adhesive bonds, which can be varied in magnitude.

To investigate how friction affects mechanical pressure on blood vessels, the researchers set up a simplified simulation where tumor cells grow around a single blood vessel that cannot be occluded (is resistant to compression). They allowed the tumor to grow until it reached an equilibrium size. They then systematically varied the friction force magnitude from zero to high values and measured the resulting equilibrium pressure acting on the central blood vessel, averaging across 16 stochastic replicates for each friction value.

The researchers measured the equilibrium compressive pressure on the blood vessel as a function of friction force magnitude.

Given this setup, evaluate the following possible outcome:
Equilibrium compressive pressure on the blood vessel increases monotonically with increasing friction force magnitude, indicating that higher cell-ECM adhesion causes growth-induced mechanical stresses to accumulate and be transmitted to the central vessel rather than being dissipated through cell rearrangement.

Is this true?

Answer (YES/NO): YES